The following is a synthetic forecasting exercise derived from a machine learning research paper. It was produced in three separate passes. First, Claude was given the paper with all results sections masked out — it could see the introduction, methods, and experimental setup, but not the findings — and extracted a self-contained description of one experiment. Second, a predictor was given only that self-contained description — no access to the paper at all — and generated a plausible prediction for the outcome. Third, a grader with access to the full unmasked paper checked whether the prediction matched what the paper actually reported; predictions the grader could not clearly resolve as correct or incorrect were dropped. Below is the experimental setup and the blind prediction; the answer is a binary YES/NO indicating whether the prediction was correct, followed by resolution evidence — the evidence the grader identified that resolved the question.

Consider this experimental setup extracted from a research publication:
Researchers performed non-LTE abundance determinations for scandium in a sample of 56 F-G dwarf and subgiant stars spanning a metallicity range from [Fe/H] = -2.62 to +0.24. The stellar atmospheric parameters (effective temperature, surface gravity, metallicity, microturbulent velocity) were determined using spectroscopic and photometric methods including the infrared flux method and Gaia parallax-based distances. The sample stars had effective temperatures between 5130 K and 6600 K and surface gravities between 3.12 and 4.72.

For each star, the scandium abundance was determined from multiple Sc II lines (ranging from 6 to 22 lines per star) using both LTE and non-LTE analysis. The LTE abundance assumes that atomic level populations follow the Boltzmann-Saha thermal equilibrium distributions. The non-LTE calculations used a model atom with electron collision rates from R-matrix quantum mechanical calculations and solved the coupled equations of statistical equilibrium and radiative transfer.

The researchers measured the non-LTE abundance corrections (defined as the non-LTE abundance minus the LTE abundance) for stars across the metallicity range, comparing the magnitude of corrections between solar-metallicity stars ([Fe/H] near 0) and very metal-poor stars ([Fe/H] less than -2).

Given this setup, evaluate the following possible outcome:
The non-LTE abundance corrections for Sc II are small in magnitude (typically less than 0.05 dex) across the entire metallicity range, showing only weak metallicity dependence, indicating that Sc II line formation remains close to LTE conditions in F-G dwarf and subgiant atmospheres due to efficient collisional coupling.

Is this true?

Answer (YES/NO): NO